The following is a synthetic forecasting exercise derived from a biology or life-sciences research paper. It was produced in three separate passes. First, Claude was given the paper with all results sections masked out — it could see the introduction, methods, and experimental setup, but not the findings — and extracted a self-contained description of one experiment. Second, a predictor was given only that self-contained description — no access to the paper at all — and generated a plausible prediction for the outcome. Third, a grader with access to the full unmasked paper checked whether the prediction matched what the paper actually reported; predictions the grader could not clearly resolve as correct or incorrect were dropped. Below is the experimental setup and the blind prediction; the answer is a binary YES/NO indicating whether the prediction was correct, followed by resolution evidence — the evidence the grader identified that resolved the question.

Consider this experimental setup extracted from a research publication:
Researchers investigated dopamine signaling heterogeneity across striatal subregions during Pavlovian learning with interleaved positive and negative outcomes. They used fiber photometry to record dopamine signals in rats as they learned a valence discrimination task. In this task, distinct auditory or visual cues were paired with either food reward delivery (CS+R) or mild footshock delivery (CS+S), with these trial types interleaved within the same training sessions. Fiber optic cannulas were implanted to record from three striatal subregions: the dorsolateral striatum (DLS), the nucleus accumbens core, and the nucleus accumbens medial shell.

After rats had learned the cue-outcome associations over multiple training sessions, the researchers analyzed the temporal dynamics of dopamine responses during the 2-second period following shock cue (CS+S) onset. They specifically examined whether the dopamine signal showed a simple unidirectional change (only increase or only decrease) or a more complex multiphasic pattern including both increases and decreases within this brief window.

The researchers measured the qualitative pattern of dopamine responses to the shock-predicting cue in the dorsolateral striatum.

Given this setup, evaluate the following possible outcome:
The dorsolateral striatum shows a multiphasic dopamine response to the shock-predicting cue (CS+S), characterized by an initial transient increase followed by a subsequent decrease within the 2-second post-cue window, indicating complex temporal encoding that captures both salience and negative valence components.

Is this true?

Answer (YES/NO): NO